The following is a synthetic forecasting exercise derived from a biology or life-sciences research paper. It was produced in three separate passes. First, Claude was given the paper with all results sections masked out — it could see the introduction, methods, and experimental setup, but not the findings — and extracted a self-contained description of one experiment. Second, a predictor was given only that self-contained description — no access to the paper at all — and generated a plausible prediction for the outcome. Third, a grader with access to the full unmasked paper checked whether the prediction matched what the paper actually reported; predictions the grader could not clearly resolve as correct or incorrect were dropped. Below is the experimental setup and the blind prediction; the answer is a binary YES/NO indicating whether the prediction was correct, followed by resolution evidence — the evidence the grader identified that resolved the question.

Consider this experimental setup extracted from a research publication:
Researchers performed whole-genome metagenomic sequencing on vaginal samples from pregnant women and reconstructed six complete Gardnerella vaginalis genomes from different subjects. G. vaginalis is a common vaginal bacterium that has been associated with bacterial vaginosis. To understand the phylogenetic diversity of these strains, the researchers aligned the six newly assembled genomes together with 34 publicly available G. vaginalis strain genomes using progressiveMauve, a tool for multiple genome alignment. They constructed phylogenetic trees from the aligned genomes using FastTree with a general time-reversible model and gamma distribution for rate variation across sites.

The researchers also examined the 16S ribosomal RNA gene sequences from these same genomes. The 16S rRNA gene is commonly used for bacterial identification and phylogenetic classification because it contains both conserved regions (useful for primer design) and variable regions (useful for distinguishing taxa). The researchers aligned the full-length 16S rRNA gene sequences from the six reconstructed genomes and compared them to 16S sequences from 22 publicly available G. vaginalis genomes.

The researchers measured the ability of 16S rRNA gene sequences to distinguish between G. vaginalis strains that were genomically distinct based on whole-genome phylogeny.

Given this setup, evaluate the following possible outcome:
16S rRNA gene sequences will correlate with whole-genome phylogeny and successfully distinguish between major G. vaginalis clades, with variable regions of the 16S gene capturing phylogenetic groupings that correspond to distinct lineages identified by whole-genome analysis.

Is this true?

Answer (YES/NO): NO